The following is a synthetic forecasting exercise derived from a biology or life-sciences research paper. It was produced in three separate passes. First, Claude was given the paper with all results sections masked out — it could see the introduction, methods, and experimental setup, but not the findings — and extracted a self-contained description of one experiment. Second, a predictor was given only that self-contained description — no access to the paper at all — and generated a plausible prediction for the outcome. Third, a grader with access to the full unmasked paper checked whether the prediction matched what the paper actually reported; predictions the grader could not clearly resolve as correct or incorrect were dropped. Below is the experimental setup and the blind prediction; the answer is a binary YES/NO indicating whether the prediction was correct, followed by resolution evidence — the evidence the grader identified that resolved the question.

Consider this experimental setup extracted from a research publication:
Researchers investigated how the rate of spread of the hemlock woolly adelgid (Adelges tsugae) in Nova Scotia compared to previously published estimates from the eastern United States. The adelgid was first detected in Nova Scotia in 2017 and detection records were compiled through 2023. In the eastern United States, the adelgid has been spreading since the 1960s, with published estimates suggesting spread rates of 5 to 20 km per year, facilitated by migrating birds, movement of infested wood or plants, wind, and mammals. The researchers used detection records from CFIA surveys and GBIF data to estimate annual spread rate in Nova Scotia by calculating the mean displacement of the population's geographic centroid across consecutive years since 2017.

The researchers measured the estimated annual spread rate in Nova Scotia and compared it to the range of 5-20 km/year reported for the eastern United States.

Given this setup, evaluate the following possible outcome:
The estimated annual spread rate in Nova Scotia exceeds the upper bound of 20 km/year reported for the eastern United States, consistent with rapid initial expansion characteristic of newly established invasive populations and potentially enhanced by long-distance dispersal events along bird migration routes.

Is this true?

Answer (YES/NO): NO